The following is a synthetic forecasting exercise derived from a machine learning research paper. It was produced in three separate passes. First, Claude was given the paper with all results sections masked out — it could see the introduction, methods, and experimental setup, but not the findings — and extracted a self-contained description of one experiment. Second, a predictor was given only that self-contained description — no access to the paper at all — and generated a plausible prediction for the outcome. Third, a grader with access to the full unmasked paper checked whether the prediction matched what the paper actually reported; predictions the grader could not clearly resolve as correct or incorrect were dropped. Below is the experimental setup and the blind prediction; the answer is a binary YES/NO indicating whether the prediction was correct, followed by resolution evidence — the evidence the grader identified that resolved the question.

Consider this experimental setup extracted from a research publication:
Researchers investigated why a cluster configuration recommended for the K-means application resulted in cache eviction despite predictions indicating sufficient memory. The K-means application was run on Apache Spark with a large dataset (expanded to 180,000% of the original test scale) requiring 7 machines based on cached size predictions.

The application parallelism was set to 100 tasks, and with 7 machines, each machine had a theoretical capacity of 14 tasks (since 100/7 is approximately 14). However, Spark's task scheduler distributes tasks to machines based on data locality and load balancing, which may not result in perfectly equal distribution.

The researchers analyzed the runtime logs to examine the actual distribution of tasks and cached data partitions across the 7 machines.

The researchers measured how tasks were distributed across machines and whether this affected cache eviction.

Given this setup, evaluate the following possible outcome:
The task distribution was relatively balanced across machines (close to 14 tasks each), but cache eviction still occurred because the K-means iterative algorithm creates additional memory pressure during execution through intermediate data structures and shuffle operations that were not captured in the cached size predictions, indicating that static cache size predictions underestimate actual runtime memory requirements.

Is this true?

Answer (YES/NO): NO